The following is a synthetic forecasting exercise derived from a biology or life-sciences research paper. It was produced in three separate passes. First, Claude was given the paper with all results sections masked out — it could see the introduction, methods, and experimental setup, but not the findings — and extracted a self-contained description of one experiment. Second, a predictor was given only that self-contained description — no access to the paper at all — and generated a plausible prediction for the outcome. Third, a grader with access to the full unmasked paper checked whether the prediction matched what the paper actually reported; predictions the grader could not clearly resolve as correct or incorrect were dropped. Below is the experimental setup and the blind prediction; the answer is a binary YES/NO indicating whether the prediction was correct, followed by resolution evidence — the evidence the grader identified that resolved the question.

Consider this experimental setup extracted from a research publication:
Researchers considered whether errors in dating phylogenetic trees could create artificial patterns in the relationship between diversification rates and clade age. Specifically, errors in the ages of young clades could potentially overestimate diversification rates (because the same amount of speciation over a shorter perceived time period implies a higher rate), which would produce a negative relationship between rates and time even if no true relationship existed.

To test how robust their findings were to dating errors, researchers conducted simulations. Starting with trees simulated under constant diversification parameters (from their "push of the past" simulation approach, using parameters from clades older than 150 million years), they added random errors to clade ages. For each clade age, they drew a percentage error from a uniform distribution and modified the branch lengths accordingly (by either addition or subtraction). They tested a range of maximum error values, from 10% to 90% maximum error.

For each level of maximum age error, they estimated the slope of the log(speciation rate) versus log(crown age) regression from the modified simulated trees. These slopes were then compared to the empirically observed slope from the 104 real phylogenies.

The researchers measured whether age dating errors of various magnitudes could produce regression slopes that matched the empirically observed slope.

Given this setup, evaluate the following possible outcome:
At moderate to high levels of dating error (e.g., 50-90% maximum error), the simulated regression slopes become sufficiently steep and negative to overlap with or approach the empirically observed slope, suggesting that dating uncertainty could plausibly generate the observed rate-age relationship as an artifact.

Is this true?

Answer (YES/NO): NO